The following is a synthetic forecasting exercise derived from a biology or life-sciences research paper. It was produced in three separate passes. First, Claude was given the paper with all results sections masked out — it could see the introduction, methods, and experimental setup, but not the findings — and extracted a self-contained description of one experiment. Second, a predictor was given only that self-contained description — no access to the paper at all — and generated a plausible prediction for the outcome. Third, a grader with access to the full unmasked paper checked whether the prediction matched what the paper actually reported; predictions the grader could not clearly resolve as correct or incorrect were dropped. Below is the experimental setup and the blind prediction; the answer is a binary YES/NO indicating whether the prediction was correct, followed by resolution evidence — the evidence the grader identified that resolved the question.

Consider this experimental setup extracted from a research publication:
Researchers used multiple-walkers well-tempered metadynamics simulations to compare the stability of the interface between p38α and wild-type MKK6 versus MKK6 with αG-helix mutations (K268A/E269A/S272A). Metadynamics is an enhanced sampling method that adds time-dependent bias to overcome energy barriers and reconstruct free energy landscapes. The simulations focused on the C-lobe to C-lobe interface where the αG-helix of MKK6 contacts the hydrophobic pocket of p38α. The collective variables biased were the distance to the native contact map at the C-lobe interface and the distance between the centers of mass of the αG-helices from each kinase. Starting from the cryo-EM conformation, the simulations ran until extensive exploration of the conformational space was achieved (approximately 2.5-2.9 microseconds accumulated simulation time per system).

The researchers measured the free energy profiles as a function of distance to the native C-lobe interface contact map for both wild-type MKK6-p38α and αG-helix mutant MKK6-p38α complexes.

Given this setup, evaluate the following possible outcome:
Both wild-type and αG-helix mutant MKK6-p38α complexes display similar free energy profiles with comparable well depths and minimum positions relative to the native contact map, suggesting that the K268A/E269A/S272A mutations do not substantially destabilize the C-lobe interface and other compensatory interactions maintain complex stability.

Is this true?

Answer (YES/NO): NO